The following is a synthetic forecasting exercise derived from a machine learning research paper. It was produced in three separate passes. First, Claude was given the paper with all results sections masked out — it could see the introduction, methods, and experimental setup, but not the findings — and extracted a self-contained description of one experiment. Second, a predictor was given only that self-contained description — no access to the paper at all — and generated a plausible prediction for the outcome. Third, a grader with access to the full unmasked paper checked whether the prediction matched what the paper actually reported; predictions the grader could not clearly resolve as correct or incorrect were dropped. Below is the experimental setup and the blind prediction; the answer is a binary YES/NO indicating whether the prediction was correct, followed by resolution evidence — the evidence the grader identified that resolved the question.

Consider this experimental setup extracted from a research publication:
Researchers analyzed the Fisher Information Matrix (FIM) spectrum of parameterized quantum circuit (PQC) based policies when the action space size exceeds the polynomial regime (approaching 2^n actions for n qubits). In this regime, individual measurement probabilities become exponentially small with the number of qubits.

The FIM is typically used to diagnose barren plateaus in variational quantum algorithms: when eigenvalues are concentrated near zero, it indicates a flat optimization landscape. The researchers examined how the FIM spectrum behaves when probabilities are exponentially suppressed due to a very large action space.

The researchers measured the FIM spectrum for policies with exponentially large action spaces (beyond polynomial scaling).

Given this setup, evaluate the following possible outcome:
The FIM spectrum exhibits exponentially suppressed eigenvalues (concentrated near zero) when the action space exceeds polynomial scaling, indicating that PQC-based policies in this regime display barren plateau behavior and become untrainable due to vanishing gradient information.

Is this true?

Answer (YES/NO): NO